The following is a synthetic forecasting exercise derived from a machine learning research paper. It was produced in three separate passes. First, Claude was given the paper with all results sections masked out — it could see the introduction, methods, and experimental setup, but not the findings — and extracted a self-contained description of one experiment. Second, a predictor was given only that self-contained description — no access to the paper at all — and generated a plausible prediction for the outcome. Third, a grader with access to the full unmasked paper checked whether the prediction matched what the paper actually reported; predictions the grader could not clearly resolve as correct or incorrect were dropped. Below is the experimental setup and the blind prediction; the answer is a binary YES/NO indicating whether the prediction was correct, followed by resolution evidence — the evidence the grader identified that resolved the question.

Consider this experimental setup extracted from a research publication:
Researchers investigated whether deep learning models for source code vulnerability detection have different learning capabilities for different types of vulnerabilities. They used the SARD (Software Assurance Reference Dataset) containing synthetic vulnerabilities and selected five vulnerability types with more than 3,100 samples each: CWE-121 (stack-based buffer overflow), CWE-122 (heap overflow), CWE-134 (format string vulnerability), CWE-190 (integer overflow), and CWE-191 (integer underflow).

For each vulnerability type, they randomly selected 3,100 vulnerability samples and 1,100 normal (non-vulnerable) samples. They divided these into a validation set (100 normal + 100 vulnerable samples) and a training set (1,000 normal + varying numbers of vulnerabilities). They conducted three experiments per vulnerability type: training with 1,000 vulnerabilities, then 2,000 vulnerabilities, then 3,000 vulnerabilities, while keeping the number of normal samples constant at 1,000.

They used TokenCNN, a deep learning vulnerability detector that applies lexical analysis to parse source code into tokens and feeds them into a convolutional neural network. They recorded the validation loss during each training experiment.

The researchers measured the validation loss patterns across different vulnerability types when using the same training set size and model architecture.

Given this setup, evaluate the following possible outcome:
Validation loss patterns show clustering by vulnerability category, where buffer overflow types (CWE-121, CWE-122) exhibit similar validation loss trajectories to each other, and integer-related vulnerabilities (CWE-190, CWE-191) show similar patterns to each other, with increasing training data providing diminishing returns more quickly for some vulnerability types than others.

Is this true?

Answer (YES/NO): NO